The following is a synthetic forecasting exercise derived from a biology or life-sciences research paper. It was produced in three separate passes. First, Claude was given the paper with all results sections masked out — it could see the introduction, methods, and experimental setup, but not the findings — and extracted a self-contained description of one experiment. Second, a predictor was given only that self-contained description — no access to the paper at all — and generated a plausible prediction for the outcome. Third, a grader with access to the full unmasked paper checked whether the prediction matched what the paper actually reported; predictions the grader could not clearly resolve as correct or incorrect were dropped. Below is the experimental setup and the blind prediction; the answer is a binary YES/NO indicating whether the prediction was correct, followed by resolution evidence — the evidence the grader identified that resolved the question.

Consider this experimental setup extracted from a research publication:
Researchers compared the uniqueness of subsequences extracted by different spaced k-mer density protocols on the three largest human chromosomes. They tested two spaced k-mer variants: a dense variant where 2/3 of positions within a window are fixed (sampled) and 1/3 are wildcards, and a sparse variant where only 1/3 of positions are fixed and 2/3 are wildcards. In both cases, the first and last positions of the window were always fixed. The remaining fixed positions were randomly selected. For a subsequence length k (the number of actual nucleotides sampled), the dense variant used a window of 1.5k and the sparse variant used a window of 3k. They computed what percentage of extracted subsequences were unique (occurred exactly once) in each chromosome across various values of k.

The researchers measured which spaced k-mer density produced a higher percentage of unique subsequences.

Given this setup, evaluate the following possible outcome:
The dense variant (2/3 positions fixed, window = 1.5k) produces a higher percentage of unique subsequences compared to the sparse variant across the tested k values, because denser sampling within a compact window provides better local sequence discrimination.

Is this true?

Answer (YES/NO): NO